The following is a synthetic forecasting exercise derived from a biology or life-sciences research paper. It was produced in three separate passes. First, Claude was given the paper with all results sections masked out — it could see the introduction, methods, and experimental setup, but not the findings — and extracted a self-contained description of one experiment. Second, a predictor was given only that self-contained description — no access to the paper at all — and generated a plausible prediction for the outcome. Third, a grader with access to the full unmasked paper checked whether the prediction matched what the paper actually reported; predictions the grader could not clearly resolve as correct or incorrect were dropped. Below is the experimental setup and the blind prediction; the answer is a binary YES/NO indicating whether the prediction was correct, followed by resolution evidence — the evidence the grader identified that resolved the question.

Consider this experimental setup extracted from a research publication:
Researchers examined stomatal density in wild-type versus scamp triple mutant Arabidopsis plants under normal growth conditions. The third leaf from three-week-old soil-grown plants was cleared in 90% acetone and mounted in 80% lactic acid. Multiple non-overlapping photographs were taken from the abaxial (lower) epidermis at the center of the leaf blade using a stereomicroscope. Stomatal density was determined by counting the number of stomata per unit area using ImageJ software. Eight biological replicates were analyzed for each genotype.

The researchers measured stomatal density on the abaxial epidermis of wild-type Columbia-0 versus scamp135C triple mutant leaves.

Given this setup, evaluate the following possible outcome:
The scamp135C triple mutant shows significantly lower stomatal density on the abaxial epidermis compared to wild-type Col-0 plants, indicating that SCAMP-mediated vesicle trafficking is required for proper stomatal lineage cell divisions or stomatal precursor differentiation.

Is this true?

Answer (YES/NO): NO